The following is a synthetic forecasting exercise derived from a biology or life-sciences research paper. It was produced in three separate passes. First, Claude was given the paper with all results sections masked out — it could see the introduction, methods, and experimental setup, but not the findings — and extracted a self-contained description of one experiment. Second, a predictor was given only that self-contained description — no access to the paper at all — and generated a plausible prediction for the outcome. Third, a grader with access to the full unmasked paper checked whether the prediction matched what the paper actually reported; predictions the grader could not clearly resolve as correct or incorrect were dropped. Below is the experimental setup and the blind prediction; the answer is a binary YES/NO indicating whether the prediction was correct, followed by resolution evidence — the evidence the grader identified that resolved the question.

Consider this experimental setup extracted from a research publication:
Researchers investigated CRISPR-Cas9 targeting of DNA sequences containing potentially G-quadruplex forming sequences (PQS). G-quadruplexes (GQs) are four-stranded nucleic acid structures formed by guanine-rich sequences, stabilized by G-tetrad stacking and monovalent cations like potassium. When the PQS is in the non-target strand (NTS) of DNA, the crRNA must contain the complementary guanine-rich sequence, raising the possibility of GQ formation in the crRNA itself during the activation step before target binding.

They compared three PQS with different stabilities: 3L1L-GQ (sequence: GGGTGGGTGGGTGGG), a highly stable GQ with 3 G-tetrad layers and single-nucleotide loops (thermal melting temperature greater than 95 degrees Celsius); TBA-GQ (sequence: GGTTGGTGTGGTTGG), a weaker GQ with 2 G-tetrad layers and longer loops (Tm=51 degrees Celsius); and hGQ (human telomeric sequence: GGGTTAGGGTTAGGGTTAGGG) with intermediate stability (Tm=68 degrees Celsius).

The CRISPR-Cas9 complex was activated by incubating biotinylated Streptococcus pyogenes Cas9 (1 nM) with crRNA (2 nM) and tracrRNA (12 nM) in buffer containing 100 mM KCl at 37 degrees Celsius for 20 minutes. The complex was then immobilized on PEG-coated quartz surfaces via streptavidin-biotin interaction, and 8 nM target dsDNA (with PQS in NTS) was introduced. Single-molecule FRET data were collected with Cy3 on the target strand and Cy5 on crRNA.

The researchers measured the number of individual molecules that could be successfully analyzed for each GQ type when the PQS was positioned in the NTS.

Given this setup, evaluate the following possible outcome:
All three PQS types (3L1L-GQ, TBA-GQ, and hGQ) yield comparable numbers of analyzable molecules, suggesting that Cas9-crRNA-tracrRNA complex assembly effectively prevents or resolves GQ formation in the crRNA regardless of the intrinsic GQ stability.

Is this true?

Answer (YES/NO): NO